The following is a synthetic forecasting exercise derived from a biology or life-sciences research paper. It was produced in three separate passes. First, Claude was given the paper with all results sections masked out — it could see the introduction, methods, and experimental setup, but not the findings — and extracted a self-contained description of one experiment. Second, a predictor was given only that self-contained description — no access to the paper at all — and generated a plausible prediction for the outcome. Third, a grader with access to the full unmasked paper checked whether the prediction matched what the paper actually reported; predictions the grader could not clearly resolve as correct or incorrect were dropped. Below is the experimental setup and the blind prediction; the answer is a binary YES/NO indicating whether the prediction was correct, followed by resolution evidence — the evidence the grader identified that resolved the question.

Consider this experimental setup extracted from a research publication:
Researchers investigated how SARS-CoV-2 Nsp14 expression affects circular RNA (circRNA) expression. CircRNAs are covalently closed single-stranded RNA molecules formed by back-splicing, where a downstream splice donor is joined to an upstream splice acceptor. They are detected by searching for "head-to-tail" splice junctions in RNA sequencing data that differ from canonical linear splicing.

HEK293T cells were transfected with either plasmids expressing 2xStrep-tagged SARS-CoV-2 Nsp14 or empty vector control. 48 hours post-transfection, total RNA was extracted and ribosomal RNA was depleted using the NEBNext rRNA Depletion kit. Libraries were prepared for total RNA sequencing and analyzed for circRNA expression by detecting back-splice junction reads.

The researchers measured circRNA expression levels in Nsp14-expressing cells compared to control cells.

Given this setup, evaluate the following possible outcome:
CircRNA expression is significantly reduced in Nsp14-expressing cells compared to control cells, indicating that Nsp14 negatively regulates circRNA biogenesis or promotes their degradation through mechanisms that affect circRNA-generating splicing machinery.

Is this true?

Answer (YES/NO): NO